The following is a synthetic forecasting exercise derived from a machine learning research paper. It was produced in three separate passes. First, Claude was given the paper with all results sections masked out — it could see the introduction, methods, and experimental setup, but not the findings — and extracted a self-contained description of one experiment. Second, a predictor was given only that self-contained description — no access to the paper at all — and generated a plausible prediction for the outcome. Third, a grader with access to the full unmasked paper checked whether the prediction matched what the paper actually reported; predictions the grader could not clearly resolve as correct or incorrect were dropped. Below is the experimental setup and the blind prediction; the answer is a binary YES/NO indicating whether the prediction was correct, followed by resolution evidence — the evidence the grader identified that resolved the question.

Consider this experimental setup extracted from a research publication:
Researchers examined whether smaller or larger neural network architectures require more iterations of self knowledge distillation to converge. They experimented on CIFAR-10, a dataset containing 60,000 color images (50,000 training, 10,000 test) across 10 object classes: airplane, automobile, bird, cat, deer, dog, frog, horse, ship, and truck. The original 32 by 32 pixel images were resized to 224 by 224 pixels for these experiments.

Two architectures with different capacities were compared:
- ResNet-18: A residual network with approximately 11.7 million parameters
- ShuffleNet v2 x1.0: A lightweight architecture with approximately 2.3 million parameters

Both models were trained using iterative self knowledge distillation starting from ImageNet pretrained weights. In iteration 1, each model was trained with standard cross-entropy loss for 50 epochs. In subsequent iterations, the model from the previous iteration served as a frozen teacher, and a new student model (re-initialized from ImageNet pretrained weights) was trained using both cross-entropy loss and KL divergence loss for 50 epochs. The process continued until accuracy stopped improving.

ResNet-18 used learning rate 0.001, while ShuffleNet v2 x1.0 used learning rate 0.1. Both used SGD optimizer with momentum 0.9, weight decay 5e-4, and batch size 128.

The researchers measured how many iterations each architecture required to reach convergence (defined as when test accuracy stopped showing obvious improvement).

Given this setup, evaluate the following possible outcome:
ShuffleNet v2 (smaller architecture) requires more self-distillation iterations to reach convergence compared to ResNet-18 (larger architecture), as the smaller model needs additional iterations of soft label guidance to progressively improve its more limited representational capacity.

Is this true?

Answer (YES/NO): YES